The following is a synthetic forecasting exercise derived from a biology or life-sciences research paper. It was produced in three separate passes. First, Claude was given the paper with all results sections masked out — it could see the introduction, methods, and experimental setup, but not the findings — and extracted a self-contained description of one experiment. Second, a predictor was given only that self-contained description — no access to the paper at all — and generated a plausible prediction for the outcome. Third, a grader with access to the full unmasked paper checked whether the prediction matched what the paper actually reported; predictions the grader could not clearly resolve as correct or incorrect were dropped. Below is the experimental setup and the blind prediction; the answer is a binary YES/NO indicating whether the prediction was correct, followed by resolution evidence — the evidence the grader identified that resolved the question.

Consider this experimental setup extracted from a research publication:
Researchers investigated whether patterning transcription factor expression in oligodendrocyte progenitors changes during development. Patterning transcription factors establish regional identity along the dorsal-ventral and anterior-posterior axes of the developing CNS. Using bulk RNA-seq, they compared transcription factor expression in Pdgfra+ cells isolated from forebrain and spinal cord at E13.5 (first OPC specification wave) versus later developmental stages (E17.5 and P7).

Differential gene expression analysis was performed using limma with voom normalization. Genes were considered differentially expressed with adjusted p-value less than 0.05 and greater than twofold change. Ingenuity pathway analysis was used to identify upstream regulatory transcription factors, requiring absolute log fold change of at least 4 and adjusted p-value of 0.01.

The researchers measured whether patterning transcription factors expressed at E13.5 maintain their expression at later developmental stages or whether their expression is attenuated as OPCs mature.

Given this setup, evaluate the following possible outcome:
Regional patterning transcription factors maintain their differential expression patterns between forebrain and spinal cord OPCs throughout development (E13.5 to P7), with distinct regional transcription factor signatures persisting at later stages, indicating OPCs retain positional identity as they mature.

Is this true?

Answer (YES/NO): NO